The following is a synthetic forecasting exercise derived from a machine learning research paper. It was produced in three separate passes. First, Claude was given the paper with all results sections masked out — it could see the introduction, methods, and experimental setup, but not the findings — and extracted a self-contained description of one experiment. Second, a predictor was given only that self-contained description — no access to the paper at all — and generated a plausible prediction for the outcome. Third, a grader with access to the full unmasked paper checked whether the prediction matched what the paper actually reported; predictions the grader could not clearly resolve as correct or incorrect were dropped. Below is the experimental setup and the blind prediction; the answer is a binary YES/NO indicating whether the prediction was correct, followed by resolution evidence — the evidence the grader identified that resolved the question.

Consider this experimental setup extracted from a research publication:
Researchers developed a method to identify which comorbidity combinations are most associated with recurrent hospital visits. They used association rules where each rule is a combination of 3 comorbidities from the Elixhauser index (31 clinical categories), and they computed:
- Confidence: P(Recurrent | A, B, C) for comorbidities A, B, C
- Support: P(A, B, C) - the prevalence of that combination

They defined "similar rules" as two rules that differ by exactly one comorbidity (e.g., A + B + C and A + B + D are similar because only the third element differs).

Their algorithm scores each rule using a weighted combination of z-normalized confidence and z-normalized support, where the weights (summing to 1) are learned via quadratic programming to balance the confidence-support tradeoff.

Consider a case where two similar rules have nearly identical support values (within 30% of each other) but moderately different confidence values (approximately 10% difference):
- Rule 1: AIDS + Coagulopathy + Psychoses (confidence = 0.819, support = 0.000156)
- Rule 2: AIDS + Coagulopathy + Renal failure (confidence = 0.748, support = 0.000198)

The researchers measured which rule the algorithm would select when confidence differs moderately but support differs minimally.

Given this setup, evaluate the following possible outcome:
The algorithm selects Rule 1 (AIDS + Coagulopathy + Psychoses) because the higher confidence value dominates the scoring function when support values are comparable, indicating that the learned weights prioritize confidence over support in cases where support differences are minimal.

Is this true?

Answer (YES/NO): YES